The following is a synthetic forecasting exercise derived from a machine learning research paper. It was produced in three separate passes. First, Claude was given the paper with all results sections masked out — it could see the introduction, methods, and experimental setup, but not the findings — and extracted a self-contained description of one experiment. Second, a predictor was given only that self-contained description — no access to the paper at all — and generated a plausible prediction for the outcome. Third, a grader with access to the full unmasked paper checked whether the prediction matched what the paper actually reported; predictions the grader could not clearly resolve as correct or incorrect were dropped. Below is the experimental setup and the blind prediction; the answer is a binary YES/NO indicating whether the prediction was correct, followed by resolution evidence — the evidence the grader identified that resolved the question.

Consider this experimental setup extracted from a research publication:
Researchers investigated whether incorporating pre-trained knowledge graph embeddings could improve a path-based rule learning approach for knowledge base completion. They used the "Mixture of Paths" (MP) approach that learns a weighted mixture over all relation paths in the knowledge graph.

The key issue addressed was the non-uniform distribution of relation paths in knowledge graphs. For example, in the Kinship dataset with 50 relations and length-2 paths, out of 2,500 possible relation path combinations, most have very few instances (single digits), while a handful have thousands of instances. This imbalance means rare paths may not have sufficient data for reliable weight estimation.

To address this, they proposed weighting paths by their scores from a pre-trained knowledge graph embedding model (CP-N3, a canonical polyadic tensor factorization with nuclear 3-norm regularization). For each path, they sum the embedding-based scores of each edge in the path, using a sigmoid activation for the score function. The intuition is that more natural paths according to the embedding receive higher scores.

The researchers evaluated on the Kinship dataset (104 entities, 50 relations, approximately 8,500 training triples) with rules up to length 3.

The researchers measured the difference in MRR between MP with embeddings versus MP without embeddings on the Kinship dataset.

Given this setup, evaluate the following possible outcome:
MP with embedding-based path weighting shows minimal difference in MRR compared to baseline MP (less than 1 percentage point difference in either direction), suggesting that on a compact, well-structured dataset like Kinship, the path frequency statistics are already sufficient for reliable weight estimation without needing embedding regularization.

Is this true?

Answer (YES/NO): NO